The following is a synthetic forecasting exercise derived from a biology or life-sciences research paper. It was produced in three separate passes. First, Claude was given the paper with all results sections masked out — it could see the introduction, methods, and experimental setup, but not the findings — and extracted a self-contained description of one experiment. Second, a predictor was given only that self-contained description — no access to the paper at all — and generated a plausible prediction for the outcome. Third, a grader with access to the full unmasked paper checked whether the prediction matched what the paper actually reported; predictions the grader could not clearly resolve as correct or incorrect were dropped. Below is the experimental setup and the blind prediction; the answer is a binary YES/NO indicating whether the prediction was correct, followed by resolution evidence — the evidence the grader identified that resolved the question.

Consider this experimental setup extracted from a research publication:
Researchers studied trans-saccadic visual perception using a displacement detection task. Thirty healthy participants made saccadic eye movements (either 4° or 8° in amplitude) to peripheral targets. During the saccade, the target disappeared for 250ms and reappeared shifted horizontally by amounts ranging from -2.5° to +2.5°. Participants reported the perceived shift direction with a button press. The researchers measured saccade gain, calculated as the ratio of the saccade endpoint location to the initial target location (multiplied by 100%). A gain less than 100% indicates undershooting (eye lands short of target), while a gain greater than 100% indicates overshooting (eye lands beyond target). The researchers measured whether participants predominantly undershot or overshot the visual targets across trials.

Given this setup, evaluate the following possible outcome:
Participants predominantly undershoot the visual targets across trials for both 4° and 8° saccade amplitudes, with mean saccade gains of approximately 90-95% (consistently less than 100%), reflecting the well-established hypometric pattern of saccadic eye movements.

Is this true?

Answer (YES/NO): NO